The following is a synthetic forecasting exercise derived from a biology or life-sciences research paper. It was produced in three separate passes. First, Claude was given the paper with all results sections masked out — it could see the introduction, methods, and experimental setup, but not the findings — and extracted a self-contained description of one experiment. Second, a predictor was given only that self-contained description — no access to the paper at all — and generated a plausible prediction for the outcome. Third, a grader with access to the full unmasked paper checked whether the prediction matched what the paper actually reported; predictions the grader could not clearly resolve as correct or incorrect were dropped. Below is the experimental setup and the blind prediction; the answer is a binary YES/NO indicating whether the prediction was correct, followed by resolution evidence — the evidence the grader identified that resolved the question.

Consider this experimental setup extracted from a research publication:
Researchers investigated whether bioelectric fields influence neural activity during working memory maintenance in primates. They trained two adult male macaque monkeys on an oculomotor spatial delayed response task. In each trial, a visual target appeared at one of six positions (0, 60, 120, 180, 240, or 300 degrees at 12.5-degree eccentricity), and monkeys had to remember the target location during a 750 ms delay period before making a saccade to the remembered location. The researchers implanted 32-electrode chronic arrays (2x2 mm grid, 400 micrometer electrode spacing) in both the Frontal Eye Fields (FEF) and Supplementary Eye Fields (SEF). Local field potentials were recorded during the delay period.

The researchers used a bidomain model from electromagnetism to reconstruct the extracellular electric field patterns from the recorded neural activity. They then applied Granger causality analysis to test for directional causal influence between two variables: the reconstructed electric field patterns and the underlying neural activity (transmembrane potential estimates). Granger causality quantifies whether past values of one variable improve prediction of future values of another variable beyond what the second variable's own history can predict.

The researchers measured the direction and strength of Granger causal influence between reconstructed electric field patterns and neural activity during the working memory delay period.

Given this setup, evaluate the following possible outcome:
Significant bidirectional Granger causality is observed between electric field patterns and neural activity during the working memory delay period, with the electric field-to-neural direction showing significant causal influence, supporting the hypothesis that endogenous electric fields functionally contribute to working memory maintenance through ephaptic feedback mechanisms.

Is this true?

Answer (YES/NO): NO